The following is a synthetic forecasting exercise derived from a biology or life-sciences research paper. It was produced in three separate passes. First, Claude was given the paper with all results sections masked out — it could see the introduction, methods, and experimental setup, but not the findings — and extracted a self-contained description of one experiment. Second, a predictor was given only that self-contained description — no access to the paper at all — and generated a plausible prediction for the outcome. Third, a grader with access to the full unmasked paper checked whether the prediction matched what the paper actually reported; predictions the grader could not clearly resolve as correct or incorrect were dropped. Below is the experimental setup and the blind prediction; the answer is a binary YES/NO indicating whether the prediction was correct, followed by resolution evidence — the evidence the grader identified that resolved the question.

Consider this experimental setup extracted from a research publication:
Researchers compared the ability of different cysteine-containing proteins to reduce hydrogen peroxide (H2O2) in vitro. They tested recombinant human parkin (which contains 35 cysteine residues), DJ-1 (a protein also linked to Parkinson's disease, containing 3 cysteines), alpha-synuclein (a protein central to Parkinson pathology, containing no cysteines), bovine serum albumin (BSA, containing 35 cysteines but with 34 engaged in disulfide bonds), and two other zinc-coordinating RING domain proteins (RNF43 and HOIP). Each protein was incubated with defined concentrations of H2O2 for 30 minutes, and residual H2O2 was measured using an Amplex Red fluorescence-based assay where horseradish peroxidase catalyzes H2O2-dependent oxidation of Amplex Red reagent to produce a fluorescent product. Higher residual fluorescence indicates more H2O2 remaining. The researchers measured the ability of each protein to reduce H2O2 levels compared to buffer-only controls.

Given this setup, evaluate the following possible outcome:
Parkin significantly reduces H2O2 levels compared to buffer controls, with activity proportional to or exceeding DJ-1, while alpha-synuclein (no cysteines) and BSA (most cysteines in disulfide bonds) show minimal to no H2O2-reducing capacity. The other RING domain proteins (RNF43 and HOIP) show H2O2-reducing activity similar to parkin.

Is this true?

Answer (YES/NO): NO